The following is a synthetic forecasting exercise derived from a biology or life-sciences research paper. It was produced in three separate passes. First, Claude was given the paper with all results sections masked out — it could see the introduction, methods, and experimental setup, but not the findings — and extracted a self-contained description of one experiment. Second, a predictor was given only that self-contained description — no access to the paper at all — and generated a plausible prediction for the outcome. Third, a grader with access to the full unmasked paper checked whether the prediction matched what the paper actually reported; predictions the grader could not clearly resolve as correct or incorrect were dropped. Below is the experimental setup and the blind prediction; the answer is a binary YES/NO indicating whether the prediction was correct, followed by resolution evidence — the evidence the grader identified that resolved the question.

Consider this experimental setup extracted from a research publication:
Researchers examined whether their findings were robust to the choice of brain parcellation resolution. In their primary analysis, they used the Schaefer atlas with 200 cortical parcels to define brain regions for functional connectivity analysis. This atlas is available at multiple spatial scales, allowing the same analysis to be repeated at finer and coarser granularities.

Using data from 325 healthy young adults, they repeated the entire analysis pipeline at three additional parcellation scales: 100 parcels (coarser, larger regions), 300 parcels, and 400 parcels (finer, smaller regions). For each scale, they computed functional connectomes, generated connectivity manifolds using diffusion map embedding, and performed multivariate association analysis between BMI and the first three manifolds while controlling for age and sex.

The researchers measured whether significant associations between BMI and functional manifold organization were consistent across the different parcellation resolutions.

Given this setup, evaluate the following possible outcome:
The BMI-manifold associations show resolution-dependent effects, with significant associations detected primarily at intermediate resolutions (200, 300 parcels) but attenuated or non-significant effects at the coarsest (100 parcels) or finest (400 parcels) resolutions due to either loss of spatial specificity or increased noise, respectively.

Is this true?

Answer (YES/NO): NO